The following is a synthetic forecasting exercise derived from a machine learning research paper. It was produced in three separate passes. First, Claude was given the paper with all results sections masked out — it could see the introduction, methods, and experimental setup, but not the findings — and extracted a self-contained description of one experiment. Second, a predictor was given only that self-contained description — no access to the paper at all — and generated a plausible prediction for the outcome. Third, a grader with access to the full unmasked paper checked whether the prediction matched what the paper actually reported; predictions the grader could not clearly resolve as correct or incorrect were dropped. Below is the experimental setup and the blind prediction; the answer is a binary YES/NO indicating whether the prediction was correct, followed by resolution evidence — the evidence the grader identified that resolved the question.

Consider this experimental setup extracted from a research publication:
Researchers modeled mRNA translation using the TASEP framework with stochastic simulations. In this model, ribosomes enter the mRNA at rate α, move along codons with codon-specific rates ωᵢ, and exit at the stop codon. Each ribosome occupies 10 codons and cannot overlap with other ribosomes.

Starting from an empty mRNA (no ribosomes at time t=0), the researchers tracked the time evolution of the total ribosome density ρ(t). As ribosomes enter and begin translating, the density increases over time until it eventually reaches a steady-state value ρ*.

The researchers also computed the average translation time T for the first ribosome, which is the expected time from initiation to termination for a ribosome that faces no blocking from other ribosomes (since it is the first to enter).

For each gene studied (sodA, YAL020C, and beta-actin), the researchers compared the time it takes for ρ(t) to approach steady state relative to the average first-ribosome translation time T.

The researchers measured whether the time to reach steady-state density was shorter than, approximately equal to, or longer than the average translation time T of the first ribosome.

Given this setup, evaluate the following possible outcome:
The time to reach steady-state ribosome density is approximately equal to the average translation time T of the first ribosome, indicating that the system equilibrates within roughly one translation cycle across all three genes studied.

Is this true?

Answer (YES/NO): YES